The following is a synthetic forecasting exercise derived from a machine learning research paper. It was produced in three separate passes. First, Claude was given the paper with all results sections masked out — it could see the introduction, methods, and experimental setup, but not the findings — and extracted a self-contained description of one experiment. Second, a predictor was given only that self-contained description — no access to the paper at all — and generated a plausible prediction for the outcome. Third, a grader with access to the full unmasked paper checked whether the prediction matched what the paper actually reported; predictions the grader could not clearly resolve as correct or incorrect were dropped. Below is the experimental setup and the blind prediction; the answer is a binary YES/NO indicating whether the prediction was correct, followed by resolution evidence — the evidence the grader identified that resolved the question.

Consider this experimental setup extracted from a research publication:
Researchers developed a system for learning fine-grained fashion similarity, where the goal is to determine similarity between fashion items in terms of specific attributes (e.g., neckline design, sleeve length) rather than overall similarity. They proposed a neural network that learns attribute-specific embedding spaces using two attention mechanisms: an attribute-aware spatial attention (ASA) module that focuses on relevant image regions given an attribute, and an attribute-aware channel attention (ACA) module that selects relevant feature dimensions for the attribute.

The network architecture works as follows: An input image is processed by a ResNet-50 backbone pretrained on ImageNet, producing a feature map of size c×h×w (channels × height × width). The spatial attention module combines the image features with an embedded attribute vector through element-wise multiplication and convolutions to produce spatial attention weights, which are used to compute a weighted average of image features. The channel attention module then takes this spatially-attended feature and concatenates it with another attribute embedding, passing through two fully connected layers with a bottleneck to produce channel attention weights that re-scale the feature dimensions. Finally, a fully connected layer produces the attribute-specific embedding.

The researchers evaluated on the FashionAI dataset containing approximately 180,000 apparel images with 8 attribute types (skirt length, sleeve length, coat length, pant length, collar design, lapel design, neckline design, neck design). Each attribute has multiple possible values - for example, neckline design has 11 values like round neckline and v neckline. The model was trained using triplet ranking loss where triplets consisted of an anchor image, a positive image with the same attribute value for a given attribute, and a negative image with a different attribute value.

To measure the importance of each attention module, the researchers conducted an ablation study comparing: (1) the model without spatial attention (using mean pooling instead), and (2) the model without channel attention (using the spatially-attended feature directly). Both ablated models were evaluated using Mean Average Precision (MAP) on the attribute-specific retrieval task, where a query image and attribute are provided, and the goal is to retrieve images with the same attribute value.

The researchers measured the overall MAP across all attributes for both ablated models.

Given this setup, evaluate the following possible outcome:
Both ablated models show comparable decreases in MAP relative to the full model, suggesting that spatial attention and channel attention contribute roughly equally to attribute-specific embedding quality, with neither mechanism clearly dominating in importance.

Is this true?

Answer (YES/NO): NO